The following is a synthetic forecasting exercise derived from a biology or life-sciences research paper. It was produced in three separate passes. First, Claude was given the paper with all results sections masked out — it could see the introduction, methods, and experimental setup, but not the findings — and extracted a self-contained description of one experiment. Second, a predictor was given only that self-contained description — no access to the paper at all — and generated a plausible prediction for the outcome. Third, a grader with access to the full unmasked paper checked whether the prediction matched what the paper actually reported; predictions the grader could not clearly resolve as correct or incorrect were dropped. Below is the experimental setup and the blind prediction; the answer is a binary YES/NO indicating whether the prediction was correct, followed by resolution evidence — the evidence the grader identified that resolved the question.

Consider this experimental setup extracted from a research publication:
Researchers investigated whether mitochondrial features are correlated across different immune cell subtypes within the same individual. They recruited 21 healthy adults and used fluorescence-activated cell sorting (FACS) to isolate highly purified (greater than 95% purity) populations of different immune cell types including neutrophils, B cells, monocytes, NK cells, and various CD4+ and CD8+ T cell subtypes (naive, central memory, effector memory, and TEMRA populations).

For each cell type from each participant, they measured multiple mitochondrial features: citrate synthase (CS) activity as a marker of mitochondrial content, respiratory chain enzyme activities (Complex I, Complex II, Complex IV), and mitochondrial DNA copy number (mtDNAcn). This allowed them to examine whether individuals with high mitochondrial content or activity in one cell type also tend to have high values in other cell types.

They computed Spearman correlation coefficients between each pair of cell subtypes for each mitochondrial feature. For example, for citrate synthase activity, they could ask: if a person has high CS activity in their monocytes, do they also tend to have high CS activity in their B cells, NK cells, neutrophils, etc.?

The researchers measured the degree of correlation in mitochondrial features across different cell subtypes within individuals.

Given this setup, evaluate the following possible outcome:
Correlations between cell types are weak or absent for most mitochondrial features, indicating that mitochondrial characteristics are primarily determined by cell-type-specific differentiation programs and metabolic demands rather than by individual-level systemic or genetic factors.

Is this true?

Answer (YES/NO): NO